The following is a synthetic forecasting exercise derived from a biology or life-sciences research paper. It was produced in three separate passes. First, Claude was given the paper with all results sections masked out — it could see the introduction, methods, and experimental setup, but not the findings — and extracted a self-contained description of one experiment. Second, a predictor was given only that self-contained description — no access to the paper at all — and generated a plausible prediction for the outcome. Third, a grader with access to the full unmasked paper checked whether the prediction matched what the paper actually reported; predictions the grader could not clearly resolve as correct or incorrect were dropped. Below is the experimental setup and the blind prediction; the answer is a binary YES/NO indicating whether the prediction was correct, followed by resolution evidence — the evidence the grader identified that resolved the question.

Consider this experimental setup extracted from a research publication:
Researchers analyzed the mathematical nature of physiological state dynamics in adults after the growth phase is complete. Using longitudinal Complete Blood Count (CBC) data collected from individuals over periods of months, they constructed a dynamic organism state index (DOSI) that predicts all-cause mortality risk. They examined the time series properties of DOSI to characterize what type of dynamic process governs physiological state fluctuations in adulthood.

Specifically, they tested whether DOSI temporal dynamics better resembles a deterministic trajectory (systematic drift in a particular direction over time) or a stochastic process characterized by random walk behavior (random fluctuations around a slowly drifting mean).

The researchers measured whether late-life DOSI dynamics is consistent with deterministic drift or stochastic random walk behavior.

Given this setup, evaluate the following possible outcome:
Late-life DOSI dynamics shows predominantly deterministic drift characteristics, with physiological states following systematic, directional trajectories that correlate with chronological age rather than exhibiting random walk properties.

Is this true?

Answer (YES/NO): NO